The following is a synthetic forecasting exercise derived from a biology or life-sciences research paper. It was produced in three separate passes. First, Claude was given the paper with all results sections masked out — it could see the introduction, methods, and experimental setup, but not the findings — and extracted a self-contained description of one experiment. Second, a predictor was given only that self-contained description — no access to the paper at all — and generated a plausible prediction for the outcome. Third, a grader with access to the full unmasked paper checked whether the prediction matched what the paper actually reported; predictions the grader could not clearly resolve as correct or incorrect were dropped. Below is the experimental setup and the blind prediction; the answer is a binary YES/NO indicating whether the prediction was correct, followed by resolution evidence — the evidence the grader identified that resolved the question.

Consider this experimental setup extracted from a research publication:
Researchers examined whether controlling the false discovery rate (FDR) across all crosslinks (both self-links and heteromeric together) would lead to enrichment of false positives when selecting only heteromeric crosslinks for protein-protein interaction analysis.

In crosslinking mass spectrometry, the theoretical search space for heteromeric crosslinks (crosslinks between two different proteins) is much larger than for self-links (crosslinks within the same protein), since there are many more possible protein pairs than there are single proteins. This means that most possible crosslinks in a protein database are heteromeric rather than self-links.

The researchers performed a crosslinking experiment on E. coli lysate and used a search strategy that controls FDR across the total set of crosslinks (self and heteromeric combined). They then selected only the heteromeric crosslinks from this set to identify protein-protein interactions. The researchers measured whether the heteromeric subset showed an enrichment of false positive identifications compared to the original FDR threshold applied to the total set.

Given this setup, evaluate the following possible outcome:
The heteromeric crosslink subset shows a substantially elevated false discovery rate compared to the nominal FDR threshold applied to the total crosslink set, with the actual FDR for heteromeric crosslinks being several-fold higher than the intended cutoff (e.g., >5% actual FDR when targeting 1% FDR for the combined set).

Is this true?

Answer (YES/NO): YES